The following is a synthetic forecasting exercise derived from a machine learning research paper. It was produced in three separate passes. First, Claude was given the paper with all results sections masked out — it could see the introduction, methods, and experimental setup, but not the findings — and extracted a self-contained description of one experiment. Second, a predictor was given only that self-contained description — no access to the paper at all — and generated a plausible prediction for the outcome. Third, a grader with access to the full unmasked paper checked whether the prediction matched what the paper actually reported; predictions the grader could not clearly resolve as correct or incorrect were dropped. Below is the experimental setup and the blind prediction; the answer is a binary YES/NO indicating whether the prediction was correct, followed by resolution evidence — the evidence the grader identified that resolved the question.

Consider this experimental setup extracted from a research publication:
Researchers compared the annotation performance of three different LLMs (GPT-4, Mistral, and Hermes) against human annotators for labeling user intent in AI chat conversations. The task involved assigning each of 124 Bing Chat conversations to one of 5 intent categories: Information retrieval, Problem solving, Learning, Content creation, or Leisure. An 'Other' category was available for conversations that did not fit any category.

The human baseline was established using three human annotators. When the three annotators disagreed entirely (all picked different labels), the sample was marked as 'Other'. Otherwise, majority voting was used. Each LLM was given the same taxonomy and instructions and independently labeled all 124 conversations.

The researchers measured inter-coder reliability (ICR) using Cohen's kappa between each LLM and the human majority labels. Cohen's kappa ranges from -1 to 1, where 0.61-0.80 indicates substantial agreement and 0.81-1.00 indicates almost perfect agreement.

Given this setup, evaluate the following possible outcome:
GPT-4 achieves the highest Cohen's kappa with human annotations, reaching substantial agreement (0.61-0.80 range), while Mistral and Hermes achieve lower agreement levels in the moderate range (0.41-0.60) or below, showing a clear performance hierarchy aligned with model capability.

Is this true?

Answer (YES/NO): NO